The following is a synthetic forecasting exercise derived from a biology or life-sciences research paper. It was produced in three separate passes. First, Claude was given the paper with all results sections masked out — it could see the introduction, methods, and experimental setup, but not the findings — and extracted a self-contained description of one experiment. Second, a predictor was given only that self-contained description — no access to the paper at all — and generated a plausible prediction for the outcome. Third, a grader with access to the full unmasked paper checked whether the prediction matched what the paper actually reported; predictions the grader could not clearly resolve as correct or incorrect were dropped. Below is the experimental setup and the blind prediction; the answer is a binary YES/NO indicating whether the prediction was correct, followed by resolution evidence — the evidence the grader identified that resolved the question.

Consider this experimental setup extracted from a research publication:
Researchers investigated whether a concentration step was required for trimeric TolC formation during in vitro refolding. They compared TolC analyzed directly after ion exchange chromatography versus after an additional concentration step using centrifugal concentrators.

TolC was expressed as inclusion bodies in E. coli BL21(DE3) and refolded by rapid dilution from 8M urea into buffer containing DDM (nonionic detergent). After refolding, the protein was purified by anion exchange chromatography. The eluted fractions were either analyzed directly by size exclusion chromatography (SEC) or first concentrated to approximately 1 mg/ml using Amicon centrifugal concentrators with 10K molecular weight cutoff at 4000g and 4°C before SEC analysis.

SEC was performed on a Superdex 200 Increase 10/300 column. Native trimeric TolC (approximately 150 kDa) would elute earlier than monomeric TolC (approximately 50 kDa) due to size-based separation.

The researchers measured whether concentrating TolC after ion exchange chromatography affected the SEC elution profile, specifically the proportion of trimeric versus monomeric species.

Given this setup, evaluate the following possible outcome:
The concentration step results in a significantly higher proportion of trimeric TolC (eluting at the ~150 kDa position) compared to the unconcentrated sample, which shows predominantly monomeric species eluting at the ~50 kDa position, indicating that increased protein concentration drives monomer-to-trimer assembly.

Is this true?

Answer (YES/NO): YES